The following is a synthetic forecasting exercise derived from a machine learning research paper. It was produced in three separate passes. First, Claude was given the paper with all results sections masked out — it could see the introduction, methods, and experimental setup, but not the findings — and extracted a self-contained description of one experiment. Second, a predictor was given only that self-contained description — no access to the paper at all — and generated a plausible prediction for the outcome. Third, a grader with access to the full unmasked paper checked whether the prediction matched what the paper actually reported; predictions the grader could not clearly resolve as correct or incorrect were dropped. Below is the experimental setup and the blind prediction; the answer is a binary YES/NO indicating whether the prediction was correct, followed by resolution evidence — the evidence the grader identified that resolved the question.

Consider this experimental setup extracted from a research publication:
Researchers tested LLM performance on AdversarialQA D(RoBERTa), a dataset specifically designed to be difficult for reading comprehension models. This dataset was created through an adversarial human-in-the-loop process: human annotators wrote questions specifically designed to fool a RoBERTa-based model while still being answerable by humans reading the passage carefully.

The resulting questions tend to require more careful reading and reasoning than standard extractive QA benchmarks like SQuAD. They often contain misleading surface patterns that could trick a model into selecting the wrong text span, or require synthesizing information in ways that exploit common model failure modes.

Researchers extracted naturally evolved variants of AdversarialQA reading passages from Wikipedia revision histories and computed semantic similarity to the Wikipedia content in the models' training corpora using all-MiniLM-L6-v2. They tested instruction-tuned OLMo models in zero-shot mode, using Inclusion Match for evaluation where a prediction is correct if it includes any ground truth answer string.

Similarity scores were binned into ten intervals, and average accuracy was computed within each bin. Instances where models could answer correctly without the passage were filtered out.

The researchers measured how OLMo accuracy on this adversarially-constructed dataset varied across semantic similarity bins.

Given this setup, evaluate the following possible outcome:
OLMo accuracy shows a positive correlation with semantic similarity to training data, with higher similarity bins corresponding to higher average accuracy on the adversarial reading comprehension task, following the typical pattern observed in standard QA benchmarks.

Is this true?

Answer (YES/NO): YES